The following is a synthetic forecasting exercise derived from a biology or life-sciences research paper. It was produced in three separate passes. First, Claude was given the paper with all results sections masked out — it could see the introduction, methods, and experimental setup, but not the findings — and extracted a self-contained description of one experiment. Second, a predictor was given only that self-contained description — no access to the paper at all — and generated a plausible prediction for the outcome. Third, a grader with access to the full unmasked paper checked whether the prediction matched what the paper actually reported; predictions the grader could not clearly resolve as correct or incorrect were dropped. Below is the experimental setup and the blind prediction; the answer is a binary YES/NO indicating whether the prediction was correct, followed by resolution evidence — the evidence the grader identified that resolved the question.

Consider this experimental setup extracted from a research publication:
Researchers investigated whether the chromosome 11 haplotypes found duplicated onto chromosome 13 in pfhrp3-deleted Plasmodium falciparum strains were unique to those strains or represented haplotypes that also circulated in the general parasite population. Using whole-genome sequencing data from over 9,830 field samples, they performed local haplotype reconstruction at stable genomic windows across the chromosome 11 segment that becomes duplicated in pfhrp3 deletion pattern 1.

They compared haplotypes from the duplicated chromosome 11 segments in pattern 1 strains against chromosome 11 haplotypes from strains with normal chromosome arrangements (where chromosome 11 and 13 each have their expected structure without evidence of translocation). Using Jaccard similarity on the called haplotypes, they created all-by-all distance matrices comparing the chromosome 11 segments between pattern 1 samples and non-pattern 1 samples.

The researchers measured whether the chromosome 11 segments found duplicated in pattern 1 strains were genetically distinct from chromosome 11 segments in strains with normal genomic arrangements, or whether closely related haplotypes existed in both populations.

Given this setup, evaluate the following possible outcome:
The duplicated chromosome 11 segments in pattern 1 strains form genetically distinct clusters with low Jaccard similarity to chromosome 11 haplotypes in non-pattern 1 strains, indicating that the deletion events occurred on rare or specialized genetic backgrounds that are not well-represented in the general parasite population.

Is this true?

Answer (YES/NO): NO